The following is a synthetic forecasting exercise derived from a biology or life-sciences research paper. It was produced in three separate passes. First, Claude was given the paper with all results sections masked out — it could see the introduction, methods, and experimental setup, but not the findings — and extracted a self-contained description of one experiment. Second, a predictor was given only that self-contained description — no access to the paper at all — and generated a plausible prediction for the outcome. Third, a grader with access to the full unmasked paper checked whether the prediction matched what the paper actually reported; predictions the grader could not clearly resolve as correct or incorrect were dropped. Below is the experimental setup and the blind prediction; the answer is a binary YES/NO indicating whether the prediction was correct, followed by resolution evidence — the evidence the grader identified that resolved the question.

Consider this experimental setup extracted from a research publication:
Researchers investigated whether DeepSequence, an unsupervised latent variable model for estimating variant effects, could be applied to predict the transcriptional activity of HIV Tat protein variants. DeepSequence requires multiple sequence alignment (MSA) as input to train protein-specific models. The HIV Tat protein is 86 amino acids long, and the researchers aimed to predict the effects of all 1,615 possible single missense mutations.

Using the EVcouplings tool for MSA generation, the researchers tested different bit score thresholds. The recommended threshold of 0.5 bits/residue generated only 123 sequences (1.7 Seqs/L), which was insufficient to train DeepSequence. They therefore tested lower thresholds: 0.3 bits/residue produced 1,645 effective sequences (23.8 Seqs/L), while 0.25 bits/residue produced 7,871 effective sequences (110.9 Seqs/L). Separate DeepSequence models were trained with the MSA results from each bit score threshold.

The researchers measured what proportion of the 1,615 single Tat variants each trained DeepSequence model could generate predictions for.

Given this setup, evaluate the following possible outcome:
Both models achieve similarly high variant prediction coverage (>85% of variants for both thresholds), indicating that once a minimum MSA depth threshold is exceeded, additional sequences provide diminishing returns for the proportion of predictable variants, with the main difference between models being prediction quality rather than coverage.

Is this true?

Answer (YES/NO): NO